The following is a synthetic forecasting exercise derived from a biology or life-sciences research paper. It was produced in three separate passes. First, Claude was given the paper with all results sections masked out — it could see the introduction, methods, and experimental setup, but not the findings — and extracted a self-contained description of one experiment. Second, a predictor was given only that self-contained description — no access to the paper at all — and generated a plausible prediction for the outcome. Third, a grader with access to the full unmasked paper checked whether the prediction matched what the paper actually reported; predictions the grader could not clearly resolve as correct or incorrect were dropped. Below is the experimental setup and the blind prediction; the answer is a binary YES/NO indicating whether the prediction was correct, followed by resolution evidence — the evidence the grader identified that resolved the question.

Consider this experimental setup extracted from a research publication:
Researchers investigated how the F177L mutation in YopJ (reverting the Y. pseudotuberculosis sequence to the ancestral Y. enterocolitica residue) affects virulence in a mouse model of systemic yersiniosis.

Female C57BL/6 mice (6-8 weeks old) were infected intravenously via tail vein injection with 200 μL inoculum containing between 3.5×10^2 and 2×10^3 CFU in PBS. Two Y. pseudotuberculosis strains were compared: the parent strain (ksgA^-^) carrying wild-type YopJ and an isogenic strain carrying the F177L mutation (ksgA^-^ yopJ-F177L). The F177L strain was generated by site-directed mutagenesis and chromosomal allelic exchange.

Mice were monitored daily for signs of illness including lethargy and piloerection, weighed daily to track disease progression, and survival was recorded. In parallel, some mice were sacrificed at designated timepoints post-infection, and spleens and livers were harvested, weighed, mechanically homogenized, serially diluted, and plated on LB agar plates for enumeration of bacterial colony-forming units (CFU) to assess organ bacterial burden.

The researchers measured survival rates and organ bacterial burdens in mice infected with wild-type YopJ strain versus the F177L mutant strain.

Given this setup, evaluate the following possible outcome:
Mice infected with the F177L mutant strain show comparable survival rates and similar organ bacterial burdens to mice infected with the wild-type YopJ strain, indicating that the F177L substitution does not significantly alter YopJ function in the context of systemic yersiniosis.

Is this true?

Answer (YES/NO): NO